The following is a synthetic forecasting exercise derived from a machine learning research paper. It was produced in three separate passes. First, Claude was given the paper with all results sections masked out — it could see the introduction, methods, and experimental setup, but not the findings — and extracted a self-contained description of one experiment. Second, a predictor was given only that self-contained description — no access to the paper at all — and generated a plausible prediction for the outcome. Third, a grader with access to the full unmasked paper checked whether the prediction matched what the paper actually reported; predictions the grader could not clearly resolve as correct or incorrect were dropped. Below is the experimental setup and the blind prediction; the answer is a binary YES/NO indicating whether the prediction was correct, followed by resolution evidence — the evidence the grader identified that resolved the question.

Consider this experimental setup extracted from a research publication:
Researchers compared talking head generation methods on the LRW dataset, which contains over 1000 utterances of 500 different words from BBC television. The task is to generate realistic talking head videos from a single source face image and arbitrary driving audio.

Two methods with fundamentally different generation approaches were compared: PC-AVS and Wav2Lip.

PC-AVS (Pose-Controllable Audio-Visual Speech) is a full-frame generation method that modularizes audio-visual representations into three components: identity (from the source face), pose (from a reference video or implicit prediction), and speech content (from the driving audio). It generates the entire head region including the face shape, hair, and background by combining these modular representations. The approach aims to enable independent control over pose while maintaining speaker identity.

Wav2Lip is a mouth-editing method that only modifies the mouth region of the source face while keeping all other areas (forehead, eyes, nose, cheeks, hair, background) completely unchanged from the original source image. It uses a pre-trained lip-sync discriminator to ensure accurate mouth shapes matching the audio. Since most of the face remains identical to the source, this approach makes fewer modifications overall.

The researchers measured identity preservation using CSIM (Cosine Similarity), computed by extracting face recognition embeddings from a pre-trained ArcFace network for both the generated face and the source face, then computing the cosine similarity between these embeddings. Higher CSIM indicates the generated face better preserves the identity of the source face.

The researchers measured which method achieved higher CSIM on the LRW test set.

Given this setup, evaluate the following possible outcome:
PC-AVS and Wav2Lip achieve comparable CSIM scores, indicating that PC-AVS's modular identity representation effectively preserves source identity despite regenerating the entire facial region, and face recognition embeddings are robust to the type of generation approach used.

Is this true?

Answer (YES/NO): NO